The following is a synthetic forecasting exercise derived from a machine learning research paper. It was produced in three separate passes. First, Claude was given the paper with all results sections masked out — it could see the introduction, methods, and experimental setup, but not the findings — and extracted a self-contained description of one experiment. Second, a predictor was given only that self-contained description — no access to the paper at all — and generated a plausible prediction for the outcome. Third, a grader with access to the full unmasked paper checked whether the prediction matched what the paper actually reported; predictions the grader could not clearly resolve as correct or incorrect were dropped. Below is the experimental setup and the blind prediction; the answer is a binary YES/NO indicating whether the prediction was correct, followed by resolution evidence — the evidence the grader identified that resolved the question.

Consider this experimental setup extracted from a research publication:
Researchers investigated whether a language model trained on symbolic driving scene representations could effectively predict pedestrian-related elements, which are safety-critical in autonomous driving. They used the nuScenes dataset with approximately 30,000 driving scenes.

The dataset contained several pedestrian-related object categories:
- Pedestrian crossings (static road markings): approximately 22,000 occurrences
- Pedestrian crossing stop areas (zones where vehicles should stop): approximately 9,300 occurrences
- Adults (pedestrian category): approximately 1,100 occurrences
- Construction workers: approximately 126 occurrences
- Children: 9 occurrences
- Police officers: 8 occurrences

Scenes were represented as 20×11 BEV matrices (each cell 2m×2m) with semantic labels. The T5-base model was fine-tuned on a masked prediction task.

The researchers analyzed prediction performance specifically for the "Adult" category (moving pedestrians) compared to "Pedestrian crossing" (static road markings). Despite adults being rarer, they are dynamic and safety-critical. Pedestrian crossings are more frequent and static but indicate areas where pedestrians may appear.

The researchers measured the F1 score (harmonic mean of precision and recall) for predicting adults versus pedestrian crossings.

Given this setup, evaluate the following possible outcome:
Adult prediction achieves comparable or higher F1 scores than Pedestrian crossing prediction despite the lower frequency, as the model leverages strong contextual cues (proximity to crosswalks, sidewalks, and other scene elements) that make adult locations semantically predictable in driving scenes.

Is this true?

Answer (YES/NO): NO